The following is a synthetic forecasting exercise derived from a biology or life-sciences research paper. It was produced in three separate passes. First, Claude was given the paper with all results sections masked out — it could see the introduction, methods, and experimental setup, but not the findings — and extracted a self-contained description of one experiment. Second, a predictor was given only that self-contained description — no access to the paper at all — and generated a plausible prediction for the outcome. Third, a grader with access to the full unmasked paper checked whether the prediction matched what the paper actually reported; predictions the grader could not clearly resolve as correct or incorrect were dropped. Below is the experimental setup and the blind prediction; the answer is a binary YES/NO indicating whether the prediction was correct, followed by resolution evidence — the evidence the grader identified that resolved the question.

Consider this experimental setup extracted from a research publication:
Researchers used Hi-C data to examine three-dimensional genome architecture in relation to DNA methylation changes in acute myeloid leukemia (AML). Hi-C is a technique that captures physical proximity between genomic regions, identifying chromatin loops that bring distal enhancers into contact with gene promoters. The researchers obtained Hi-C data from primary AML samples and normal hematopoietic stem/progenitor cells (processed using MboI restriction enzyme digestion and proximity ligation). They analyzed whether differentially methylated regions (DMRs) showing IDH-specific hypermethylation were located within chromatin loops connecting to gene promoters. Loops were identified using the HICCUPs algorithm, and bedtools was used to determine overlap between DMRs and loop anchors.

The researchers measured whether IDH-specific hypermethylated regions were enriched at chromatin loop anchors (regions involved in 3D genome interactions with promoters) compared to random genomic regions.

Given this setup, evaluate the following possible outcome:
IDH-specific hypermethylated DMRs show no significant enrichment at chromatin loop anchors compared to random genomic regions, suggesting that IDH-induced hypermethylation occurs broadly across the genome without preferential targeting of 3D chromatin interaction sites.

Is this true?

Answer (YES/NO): NO